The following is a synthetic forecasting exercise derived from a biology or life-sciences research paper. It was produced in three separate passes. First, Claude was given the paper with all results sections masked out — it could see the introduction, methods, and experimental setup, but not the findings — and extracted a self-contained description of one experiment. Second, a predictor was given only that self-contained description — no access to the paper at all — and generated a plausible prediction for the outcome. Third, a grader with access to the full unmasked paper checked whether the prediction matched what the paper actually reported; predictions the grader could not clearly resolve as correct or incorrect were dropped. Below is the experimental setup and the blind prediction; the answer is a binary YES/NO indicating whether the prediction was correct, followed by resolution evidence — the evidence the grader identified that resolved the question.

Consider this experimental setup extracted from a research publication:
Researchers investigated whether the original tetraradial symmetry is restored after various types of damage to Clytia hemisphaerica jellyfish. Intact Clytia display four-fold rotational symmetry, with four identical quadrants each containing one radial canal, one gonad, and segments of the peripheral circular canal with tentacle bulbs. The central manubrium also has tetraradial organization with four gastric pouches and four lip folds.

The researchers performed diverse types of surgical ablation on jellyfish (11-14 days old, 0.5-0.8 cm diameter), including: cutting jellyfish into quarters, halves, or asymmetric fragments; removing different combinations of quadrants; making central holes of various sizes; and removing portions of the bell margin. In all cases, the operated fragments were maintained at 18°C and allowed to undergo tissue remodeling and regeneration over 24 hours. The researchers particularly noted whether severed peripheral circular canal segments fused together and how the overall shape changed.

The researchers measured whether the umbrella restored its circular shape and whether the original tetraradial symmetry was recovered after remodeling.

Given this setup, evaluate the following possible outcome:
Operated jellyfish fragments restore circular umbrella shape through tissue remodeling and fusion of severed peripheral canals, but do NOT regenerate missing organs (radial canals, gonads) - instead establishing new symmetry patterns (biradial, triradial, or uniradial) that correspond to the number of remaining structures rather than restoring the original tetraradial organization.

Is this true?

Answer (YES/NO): YES